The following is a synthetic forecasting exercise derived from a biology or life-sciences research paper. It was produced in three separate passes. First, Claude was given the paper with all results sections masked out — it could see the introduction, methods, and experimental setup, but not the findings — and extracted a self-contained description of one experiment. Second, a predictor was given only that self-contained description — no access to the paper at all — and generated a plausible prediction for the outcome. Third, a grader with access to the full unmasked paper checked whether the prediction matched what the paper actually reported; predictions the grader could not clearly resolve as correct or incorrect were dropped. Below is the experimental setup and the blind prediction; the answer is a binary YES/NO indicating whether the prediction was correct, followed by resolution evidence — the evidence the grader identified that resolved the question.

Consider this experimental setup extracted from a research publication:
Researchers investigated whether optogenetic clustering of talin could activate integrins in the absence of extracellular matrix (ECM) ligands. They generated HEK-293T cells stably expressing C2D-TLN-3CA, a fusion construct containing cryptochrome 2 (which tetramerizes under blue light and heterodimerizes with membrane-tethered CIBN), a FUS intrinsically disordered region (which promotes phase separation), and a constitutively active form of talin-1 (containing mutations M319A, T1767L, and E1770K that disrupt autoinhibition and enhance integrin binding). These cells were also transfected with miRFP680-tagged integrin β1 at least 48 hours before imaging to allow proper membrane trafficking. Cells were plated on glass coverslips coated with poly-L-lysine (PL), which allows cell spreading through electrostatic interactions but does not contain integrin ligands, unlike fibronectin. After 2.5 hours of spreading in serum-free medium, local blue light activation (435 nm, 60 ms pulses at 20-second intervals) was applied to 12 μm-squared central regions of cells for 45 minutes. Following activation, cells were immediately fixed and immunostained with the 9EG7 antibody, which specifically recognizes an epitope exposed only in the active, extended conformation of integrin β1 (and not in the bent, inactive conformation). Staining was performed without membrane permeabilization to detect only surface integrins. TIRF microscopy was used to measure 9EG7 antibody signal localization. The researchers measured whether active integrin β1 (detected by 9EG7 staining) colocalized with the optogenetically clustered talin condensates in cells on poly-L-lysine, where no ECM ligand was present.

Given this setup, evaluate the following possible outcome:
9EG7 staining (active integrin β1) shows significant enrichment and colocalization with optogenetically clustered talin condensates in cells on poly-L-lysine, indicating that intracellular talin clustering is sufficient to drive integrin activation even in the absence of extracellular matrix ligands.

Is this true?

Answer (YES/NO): YES